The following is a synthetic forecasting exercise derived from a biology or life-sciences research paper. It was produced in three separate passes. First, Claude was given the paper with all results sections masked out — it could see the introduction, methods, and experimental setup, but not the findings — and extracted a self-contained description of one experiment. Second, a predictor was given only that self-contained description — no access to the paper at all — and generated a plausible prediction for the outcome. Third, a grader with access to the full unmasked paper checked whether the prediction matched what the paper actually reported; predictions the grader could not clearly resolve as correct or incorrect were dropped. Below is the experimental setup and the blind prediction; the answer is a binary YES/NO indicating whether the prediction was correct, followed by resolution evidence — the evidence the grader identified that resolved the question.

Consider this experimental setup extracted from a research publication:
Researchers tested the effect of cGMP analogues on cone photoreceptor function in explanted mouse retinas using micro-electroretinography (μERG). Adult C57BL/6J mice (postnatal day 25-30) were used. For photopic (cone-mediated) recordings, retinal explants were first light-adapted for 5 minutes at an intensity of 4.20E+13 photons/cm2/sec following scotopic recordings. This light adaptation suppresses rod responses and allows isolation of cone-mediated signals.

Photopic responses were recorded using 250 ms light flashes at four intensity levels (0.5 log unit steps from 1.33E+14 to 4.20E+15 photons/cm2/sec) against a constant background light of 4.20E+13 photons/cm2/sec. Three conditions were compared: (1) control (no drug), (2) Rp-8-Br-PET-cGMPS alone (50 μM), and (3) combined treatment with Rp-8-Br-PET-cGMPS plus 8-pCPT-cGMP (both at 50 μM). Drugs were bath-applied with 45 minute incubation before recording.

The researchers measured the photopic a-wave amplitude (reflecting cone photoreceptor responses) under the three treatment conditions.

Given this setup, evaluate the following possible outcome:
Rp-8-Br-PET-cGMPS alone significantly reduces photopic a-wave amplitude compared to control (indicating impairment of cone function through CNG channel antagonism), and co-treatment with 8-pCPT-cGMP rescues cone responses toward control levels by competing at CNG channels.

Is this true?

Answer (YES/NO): YES